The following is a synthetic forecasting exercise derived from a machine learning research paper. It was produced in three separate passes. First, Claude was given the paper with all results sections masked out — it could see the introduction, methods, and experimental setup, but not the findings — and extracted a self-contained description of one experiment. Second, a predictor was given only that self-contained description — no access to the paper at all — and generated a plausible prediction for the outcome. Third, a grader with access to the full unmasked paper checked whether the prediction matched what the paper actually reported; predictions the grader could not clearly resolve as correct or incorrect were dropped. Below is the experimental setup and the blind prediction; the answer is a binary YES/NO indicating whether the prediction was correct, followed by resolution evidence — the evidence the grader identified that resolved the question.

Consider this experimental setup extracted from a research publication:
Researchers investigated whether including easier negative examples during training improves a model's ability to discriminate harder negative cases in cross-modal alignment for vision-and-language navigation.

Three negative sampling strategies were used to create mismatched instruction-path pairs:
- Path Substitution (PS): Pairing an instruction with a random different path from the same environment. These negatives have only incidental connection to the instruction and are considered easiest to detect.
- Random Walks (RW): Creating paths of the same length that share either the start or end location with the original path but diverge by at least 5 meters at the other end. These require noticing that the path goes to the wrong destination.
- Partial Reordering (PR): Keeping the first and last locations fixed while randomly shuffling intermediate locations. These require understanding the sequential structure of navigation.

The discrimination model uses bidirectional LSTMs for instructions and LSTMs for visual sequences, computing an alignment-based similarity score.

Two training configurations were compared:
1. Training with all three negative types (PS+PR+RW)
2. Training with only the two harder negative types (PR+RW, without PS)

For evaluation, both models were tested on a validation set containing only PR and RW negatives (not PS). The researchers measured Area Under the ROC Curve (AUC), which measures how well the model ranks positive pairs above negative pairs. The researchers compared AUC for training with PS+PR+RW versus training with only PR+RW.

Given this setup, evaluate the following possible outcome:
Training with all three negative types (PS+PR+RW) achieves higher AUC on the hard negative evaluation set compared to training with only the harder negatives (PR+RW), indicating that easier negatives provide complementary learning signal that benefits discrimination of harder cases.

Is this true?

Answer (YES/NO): YES